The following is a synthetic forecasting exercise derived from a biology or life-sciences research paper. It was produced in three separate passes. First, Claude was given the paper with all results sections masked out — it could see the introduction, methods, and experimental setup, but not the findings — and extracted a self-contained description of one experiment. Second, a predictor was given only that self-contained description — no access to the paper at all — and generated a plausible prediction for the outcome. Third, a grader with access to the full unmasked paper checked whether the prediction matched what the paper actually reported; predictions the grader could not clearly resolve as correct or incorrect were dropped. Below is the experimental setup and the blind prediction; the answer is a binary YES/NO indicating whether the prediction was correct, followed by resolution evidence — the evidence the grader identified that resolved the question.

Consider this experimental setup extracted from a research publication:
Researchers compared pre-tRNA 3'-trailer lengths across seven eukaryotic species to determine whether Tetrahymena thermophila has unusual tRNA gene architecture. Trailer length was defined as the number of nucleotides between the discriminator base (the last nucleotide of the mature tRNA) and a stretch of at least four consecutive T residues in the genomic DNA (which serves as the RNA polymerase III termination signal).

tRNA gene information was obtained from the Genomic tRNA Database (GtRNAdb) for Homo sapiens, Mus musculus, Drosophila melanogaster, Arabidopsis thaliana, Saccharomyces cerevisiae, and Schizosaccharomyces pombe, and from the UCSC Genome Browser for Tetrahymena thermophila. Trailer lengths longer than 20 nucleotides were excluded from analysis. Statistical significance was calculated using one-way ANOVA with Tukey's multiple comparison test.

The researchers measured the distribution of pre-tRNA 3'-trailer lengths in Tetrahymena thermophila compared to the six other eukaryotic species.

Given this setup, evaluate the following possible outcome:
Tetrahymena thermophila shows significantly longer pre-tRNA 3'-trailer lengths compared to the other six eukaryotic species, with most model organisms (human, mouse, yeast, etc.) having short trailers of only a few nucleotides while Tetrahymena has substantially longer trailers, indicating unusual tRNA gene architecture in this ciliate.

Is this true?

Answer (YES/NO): NO